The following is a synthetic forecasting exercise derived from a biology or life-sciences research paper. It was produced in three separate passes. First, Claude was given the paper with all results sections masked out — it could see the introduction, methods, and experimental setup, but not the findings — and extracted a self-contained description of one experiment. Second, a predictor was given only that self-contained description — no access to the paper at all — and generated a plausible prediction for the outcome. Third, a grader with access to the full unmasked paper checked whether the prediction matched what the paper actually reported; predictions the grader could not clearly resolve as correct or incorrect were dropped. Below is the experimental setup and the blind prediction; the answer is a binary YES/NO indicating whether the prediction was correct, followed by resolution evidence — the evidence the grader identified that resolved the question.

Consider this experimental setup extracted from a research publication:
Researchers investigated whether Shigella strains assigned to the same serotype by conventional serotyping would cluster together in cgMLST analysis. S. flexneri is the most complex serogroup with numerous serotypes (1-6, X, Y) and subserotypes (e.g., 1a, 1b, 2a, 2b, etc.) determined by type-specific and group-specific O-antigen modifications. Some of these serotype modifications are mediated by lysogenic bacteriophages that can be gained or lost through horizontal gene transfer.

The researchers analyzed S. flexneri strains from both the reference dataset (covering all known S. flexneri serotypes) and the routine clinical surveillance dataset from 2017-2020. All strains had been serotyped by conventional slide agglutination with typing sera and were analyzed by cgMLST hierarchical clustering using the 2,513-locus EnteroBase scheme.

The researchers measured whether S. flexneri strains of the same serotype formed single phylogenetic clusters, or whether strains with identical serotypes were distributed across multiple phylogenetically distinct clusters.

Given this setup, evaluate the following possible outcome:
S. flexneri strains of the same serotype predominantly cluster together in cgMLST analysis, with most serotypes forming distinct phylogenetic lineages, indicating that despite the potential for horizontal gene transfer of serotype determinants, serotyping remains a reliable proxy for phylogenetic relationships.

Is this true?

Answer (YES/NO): NO